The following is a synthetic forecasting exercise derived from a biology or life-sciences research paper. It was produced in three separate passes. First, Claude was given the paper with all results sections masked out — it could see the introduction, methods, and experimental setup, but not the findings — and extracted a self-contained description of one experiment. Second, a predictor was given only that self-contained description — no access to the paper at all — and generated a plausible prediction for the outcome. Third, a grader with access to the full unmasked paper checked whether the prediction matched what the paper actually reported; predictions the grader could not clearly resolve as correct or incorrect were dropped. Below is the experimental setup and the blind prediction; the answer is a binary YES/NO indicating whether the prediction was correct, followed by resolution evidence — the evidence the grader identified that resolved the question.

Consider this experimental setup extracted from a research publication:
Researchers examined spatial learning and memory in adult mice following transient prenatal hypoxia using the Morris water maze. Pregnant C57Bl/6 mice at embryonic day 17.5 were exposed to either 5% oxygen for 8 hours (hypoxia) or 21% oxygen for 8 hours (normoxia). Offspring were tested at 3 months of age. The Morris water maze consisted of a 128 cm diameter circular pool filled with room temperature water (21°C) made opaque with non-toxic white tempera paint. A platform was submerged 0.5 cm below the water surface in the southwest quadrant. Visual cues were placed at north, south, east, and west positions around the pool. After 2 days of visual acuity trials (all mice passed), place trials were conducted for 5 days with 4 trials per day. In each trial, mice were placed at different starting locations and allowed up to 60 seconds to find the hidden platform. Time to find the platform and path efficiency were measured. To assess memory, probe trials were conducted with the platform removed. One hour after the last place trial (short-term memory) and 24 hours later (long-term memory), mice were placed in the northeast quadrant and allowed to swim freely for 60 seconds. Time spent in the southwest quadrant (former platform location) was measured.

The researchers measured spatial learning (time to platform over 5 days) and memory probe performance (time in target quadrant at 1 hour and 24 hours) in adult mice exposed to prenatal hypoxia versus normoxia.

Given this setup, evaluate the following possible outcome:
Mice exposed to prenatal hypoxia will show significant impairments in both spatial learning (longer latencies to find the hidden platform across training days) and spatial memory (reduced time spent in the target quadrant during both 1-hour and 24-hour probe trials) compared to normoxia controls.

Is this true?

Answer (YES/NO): NO